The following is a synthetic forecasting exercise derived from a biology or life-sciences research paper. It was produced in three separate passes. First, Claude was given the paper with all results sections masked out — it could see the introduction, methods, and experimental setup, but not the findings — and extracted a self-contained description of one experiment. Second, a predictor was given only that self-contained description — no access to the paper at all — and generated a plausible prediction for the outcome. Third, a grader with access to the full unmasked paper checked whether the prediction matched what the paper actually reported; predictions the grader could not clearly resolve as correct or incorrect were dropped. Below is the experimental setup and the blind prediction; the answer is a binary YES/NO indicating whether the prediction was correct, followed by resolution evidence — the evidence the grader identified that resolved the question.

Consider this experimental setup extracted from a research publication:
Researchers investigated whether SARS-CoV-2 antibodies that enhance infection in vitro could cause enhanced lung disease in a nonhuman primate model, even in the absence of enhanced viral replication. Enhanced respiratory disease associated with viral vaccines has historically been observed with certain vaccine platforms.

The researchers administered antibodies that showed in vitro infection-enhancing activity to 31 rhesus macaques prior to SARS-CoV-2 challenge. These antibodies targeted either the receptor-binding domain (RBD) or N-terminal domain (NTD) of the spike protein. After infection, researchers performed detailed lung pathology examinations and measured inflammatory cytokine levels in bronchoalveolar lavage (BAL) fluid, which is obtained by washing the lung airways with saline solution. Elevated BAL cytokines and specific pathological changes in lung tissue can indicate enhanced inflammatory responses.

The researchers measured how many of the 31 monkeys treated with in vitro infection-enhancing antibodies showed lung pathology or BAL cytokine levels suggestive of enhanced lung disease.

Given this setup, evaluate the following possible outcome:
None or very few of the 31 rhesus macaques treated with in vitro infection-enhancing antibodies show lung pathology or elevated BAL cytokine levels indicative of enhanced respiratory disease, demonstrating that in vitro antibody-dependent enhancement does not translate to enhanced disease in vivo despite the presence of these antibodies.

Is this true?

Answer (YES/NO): NO